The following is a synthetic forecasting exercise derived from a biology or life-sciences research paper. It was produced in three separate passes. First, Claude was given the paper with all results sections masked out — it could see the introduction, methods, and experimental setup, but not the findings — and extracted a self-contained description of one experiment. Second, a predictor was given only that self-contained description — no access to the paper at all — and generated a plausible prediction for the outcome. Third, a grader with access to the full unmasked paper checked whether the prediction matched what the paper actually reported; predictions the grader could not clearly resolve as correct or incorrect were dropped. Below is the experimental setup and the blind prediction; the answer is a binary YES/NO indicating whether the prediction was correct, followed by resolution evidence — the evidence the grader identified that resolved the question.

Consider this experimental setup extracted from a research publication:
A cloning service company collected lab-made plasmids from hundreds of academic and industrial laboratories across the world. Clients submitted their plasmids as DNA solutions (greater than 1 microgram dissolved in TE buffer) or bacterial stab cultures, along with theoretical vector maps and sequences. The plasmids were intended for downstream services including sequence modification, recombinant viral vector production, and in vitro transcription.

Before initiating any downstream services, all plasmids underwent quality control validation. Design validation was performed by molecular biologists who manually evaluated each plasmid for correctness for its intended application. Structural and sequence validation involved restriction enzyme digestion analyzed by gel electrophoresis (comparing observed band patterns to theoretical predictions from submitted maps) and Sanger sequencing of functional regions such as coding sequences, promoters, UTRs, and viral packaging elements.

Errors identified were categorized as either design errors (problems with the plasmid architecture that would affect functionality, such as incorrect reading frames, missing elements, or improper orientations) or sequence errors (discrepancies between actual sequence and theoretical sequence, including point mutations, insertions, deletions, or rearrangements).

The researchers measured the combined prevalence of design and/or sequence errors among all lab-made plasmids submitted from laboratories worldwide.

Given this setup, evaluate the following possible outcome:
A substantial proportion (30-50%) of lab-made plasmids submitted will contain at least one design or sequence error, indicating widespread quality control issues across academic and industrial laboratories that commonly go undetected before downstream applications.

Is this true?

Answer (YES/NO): YES